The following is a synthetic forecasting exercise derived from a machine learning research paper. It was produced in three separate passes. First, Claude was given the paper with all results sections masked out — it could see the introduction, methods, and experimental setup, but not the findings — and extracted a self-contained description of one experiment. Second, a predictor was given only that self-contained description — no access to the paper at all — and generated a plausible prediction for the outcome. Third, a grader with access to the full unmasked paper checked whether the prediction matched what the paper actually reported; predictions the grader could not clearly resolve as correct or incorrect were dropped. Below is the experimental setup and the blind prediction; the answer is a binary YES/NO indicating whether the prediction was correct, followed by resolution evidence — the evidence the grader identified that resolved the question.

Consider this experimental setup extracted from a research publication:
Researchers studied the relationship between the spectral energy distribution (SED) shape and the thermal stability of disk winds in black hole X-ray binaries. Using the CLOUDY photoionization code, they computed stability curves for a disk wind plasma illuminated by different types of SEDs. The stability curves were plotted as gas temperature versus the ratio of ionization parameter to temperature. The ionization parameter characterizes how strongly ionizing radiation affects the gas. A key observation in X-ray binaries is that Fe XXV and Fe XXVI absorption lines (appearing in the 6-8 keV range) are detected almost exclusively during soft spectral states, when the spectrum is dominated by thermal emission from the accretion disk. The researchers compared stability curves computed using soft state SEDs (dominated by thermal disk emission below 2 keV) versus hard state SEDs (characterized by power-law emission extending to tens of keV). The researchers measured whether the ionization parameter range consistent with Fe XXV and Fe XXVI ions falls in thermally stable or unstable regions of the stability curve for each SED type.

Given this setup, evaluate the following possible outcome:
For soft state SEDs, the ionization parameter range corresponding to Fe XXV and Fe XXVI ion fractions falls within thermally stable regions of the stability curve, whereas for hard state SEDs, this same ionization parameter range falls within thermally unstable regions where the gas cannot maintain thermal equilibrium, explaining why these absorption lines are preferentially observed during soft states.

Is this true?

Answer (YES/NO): YES